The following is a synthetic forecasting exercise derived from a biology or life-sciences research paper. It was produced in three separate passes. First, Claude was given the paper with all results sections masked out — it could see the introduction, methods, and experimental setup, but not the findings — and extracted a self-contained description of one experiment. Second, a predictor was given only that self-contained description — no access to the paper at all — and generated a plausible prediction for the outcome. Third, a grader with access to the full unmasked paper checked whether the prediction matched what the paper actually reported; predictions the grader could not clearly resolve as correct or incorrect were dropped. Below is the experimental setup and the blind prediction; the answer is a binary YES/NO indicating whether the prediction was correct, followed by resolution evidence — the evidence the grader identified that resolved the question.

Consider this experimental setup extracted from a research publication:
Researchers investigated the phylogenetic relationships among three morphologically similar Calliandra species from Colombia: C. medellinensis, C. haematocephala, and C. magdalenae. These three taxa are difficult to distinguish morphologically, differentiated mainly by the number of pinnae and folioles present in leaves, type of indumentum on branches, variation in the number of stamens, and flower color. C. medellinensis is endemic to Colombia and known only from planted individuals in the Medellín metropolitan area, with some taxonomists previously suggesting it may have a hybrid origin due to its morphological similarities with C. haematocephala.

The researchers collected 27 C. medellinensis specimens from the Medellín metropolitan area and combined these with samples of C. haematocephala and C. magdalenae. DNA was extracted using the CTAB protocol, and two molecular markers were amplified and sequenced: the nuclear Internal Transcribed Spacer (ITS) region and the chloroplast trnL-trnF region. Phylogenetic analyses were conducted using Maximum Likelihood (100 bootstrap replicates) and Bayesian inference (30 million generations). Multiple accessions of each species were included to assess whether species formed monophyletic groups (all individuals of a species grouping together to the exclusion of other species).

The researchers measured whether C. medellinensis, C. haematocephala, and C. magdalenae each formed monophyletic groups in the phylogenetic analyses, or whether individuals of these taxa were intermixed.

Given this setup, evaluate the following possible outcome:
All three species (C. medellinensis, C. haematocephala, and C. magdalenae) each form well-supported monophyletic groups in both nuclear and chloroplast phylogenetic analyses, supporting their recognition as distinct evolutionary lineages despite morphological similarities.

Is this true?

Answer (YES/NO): NO